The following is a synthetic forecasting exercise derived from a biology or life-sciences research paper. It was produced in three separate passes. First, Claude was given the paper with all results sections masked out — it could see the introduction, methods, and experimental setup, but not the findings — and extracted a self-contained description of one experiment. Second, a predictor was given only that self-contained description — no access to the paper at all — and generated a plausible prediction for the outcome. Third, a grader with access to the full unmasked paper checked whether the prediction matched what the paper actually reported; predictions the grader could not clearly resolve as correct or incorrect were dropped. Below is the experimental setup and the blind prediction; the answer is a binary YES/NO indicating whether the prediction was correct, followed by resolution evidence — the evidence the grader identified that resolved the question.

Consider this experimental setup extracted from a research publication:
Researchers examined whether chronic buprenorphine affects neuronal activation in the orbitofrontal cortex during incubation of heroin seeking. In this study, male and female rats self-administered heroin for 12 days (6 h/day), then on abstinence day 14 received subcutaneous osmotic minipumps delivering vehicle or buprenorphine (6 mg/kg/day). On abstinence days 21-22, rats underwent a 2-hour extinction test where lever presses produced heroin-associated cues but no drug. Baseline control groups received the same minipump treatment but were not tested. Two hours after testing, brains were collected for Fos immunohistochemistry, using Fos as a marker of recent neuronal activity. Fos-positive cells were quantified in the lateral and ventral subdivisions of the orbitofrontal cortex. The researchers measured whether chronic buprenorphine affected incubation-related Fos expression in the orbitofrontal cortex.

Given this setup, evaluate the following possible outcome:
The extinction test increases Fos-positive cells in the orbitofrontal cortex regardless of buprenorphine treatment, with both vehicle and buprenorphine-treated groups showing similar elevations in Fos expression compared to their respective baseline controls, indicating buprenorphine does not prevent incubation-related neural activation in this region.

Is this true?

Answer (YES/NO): YES